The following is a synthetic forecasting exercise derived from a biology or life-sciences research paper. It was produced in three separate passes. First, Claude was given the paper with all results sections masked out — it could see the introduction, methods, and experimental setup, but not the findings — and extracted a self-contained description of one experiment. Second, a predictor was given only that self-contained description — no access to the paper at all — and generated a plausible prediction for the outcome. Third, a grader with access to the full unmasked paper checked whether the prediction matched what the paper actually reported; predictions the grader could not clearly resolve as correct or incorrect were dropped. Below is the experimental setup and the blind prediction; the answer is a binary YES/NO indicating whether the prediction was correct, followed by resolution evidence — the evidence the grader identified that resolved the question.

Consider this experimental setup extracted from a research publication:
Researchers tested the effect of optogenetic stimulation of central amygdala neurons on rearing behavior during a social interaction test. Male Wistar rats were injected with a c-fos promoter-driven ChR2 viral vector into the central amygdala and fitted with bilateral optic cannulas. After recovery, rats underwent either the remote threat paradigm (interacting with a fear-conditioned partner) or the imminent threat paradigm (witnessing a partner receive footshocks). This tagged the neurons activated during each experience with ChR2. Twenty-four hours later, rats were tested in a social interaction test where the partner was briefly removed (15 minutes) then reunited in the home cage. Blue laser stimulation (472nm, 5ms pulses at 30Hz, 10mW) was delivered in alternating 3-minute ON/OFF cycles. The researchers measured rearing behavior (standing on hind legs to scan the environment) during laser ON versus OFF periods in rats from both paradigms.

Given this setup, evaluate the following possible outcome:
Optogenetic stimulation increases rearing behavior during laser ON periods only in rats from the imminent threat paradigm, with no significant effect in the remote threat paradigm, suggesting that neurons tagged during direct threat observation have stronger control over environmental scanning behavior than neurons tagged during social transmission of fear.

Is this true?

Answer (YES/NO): NO